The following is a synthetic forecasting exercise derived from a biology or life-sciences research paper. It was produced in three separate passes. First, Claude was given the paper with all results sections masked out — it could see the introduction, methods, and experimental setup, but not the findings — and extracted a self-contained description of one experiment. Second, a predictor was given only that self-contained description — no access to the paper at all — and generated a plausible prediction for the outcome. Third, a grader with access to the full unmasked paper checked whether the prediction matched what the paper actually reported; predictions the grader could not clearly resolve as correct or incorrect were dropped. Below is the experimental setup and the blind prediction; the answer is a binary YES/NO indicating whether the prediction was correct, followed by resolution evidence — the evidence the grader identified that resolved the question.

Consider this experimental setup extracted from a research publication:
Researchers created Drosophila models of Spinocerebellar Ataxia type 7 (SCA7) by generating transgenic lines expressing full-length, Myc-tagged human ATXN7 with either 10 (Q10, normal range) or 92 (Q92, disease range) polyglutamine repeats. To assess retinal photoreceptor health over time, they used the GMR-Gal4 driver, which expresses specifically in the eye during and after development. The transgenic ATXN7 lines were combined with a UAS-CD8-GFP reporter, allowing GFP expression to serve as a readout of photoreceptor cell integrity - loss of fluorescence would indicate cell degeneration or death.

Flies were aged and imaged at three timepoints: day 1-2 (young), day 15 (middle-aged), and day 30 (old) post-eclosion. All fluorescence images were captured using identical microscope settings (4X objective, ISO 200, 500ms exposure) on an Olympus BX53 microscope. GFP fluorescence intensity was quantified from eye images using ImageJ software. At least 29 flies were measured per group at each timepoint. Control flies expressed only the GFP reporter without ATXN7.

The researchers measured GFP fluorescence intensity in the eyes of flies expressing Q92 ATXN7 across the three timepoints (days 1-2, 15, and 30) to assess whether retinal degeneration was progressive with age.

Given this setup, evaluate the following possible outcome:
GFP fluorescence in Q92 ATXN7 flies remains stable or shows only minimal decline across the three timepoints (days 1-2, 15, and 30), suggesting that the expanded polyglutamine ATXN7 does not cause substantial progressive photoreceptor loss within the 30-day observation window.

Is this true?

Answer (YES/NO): NO